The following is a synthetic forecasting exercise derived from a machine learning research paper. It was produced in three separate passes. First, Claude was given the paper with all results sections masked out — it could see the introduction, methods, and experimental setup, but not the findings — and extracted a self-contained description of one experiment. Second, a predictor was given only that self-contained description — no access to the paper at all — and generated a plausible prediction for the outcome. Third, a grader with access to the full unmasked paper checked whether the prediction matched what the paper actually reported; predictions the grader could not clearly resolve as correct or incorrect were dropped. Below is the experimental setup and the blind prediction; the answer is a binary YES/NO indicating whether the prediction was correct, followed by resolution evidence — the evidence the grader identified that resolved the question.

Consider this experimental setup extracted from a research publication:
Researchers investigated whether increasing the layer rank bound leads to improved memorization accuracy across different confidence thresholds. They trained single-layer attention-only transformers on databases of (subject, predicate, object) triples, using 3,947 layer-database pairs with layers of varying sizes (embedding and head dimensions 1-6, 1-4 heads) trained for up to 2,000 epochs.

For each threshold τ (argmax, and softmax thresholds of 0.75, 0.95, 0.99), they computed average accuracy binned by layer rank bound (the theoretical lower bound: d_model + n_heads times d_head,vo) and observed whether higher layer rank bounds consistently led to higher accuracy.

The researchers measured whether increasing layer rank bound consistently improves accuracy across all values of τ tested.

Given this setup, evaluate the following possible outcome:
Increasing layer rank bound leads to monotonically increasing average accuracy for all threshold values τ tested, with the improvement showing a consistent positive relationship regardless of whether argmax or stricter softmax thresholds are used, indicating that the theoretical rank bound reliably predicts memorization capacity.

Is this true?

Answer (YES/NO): YES